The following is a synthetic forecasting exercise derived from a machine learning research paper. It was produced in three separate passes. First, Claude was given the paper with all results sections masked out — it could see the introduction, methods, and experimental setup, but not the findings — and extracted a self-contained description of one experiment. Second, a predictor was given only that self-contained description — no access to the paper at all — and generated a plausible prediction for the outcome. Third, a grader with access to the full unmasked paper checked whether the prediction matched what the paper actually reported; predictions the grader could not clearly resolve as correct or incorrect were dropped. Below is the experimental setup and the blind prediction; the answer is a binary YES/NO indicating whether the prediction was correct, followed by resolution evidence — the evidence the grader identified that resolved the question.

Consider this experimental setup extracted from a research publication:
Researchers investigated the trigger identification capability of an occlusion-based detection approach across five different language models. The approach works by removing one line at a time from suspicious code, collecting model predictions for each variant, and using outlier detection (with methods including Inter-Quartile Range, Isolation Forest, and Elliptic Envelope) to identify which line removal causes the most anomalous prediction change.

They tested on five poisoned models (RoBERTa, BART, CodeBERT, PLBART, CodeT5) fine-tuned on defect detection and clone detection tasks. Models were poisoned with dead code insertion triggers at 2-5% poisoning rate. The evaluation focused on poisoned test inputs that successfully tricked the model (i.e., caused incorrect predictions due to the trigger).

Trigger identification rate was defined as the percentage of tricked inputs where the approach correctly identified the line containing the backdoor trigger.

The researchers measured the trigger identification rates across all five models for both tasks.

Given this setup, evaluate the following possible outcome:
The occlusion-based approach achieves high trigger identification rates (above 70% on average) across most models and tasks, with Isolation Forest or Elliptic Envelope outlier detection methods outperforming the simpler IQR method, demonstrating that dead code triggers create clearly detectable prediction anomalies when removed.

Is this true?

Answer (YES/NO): NO